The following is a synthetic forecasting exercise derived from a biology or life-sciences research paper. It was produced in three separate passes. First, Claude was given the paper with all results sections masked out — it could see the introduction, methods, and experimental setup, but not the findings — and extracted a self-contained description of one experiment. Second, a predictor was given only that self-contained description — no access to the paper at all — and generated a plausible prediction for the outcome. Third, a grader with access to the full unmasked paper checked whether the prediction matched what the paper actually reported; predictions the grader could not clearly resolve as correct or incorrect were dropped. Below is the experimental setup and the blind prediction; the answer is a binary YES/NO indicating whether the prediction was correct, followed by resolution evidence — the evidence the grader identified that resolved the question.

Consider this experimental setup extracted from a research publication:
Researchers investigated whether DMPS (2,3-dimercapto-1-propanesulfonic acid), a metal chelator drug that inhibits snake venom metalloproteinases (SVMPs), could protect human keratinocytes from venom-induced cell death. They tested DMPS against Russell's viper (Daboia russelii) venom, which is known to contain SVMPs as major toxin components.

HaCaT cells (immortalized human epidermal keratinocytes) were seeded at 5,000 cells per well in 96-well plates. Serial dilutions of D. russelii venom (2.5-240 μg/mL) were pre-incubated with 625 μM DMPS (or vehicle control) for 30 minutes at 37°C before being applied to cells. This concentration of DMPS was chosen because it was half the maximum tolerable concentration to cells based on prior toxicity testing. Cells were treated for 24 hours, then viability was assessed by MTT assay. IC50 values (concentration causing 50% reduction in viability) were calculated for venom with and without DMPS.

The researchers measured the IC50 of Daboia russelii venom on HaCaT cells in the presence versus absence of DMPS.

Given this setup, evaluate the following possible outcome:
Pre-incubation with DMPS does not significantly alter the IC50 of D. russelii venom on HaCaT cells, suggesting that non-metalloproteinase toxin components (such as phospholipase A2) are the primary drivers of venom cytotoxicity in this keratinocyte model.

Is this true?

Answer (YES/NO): YES